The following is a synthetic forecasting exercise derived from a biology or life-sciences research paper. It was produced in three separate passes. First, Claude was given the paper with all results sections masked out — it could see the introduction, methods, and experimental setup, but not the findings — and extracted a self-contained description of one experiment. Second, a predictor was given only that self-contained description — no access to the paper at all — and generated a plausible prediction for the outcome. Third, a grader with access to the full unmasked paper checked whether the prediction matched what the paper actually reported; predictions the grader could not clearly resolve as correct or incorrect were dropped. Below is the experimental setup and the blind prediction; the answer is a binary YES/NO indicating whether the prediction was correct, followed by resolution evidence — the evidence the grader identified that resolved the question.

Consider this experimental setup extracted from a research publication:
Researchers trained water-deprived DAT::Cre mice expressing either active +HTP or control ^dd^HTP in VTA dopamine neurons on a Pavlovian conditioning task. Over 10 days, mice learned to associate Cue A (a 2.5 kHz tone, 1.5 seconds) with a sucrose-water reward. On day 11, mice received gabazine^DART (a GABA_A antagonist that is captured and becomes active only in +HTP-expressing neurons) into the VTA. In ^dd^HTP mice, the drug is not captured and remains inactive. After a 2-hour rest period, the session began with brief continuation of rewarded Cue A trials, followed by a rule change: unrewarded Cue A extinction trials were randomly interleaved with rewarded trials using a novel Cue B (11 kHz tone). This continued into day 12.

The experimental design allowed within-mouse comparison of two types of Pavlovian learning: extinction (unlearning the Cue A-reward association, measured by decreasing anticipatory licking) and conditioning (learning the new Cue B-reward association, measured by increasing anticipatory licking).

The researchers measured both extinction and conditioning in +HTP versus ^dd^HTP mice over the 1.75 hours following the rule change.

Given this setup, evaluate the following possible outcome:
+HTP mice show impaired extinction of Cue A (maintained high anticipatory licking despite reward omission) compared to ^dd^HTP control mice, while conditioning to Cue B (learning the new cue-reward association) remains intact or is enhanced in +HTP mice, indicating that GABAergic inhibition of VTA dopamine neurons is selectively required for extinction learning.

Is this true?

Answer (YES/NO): NO